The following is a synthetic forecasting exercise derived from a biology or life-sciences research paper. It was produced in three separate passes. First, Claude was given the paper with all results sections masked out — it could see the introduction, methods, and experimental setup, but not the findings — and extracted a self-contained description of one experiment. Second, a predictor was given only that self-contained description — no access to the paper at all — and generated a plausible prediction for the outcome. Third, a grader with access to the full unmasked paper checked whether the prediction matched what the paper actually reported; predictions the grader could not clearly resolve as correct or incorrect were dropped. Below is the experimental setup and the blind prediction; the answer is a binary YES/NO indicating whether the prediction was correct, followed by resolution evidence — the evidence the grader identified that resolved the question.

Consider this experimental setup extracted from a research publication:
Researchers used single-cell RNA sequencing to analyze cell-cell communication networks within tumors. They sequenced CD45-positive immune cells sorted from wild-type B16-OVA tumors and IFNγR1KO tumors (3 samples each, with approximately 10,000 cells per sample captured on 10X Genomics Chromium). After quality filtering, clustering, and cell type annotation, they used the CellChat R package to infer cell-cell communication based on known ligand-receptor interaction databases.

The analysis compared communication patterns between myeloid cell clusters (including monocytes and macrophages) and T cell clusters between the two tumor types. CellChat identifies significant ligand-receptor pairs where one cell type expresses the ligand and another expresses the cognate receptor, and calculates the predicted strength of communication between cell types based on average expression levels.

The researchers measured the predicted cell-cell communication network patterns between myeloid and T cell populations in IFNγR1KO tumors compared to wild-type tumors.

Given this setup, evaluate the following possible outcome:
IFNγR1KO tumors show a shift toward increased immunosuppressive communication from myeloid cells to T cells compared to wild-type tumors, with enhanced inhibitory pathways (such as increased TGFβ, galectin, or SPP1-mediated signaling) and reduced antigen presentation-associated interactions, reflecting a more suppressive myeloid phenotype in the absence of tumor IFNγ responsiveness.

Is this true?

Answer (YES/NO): NO